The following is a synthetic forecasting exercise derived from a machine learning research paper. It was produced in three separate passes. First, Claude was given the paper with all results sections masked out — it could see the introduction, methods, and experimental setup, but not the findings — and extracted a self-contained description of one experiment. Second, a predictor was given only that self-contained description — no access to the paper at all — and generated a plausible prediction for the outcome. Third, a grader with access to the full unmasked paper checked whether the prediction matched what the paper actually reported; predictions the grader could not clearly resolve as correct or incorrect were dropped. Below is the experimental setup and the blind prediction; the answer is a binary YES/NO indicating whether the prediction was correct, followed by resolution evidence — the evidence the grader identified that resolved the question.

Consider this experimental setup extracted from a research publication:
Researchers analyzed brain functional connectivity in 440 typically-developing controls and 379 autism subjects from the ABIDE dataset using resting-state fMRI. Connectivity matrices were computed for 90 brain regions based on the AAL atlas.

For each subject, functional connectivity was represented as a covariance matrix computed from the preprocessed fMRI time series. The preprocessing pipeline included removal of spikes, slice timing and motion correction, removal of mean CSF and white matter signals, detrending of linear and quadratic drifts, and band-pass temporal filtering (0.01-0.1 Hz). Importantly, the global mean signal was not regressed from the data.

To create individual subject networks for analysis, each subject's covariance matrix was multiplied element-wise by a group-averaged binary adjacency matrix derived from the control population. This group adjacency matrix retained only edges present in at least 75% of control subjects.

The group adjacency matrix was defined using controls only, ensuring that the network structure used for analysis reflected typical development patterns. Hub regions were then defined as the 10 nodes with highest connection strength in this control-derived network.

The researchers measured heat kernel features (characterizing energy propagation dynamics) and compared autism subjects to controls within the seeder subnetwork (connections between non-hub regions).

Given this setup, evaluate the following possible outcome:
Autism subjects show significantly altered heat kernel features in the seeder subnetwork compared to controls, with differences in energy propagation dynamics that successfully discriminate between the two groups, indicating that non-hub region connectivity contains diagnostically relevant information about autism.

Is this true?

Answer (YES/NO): YES